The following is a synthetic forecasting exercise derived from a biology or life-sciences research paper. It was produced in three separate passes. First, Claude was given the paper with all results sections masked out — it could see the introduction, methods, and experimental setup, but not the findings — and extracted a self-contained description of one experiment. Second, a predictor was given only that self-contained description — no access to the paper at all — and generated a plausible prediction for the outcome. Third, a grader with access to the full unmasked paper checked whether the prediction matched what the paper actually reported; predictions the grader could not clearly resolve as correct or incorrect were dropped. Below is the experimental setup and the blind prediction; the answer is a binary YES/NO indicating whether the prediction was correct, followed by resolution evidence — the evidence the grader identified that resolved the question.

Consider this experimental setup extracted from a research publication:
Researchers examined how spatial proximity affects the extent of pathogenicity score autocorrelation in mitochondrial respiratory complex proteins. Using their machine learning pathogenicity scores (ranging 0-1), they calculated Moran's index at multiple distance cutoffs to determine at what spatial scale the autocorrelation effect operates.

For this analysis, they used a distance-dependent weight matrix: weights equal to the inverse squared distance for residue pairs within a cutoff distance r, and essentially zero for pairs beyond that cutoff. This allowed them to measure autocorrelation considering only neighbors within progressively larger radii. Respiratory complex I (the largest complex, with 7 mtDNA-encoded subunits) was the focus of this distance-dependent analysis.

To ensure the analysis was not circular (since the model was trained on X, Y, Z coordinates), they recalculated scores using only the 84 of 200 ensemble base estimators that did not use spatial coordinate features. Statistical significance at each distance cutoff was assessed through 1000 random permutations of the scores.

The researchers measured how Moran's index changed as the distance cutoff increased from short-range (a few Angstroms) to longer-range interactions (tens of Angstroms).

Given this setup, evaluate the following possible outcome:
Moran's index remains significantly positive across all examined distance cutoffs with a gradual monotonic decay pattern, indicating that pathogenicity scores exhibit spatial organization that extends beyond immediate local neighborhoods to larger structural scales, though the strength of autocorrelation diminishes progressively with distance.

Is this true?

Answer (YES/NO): NO